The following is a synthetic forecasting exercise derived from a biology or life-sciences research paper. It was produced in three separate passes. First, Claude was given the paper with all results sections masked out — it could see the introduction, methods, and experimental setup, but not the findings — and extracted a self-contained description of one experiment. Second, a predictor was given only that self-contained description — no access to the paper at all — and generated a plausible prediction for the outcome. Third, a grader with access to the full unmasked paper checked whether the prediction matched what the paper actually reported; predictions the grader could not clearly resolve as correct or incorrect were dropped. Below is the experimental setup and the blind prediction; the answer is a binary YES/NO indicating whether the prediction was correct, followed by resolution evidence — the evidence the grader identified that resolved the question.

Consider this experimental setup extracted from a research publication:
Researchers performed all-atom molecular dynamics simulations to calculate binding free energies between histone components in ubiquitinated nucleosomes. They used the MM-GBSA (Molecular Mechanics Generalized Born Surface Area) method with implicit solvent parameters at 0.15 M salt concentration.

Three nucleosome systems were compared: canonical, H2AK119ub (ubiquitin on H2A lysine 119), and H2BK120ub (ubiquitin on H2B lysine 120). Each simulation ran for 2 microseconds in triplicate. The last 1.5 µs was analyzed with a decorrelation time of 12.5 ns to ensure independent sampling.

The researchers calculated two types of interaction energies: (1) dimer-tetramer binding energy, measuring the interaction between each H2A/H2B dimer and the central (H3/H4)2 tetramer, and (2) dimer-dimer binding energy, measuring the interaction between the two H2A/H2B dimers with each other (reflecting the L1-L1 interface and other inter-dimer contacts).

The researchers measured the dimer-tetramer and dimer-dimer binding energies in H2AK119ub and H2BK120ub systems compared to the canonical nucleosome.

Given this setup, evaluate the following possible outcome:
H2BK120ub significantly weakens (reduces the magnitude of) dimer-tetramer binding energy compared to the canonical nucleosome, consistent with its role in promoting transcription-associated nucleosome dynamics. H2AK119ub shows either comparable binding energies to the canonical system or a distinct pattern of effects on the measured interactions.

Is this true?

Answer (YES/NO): YES